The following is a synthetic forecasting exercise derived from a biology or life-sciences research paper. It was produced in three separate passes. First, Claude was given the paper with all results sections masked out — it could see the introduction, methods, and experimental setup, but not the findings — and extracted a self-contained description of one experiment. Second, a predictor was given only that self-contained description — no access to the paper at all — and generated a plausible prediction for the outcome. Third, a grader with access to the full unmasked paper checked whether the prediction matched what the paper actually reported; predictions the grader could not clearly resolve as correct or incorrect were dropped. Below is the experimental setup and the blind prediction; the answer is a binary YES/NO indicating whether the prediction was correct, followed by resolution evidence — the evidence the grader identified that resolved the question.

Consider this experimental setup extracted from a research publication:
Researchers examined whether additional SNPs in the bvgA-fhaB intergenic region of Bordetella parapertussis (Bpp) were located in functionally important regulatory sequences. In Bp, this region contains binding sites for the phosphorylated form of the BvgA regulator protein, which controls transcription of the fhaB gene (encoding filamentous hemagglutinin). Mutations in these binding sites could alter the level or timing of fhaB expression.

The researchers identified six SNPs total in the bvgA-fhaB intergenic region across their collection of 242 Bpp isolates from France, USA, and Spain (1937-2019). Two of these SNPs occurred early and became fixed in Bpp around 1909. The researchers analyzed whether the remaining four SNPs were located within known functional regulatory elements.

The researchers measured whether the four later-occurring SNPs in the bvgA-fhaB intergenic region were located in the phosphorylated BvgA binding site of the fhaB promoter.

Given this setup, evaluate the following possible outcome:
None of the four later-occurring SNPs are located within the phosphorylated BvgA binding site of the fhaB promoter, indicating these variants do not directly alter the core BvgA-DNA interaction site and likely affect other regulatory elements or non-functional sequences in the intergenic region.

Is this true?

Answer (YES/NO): NO